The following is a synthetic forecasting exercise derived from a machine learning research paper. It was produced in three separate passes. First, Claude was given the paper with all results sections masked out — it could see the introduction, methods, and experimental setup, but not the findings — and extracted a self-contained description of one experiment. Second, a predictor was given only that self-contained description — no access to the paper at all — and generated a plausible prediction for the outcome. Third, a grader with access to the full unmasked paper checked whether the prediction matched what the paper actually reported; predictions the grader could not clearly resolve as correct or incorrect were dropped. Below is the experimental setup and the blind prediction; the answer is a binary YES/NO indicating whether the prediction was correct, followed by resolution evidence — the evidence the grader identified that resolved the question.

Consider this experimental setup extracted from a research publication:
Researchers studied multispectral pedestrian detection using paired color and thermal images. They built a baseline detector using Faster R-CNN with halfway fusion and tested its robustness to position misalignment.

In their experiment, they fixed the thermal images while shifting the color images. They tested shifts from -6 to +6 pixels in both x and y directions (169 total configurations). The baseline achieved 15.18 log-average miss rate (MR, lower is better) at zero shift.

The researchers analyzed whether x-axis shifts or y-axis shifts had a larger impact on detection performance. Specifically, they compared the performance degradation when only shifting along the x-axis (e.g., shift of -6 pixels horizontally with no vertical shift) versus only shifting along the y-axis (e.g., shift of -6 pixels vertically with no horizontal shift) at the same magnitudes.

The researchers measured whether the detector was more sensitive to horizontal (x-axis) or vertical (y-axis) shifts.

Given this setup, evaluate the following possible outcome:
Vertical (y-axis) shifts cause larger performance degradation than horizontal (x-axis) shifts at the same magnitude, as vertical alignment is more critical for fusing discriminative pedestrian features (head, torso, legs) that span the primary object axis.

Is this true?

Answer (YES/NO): NO